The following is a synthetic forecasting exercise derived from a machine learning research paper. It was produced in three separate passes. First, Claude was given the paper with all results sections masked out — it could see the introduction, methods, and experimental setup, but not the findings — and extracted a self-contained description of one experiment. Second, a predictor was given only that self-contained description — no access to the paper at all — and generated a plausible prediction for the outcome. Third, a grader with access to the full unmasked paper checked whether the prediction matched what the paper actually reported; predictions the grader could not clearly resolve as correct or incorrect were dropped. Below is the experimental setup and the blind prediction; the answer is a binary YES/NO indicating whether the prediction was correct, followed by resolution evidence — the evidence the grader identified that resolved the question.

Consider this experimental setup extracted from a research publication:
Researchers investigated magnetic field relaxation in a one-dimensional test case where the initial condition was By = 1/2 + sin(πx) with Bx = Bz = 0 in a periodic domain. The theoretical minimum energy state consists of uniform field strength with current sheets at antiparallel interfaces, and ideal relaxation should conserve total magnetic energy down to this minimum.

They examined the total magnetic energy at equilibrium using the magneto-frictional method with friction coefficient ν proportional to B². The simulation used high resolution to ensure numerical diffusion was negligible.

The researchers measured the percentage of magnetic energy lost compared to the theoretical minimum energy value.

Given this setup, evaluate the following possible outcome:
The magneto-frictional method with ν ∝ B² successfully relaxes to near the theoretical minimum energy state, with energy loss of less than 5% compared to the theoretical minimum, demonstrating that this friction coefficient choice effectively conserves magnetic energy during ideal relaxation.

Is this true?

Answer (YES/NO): NO